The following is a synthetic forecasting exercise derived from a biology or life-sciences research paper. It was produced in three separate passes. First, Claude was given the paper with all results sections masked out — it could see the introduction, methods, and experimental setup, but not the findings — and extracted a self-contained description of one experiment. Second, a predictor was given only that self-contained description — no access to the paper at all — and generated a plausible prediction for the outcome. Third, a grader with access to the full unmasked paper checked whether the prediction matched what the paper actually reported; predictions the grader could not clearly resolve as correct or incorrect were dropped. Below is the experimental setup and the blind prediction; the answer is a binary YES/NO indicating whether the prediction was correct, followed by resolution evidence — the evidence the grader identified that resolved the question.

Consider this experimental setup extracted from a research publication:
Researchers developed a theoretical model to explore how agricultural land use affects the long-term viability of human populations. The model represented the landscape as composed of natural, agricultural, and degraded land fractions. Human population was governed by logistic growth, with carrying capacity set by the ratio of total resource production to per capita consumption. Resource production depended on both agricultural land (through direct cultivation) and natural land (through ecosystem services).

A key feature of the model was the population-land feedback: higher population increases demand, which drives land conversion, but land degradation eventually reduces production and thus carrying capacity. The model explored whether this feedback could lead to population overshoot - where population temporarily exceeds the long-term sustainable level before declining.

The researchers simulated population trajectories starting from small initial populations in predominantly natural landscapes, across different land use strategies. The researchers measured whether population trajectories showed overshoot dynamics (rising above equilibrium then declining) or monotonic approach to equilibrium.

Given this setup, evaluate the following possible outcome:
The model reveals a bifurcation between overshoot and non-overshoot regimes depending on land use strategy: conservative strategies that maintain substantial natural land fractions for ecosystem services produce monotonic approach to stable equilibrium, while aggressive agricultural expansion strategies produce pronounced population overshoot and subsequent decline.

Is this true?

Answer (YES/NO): NO